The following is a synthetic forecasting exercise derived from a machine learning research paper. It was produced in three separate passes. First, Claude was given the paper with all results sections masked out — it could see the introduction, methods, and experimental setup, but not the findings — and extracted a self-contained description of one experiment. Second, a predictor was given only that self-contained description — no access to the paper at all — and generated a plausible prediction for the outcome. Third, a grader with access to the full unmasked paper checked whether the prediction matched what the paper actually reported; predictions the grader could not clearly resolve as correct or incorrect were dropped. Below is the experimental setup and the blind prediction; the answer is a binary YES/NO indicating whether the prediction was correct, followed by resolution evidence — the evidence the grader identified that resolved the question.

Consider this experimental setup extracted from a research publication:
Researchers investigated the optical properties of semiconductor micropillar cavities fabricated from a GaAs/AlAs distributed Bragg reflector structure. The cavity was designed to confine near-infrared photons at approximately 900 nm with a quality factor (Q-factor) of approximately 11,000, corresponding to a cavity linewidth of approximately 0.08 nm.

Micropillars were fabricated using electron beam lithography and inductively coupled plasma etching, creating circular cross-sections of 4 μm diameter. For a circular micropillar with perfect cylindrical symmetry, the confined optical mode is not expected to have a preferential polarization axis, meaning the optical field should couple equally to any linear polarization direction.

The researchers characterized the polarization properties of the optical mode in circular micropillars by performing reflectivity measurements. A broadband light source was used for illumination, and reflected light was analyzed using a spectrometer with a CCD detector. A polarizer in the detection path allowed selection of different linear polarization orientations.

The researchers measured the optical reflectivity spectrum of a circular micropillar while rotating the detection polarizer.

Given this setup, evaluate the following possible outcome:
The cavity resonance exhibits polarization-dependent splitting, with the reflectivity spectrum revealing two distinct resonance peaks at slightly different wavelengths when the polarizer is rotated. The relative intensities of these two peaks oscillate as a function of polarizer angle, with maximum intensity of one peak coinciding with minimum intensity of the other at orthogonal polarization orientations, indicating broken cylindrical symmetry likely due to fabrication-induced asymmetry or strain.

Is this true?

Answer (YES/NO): NO